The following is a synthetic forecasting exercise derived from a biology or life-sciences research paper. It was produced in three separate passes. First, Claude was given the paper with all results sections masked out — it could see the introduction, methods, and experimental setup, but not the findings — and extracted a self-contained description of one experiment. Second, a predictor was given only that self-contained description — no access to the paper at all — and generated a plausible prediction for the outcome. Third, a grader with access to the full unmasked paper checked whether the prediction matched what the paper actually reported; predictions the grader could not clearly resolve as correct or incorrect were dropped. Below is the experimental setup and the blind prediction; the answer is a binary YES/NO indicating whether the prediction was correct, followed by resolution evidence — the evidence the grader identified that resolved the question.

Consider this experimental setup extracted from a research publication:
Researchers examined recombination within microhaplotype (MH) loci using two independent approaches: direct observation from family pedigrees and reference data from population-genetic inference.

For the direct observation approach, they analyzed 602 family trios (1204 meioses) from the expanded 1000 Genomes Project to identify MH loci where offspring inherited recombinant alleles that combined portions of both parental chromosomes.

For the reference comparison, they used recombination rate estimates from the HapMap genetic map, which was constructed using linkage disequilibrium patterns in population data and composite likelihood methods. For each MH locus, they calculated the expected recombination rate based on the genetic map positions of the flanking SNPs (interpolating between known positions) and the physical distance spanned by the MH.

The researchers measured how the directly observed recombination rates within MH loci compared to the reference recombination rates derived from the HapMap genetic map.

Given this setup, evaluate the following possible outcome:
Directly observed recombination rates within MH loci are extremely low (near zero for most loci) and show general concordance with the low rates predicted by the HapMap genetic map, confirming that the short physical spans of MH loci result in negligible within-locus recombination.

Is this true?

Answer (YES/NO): NO